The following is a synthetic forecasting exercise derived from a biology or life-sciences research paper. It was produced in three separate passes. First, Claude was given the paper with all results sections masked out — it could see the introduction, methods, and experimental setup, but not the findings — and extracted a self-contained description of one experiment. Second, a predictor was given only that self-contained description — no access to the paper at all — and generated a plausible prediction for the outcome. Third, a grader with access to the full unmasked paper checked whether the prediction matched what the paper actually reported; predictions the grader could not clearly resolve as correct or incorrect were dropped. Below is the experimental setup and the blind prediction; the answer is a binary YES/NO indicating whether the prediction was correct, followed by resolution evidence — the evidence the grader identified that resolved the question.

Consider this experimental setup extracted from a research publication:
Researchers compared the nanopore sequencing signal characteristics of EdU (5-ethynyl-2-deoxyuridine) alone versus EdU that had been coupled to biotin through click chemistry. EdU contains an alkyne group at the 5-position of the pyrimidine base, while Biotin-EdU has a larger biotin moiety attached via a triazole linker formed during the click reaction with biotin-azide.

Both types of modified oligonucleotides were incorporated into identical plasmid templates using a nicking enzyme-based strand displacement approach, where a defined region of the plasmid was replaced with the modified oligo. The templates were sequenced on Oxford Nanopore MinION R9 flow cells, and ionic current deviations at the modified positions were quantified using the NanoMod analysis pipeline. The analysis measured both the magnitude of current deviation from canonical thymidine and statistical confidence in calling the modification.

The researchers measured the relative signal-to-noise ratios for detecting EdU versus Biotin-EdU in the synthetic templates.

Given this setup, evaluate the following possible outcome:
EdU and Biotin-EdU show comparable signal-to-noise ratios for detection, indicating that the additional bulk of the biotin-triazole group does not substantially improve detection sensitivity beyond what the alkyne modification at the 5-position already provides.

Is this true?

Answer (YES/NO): NO